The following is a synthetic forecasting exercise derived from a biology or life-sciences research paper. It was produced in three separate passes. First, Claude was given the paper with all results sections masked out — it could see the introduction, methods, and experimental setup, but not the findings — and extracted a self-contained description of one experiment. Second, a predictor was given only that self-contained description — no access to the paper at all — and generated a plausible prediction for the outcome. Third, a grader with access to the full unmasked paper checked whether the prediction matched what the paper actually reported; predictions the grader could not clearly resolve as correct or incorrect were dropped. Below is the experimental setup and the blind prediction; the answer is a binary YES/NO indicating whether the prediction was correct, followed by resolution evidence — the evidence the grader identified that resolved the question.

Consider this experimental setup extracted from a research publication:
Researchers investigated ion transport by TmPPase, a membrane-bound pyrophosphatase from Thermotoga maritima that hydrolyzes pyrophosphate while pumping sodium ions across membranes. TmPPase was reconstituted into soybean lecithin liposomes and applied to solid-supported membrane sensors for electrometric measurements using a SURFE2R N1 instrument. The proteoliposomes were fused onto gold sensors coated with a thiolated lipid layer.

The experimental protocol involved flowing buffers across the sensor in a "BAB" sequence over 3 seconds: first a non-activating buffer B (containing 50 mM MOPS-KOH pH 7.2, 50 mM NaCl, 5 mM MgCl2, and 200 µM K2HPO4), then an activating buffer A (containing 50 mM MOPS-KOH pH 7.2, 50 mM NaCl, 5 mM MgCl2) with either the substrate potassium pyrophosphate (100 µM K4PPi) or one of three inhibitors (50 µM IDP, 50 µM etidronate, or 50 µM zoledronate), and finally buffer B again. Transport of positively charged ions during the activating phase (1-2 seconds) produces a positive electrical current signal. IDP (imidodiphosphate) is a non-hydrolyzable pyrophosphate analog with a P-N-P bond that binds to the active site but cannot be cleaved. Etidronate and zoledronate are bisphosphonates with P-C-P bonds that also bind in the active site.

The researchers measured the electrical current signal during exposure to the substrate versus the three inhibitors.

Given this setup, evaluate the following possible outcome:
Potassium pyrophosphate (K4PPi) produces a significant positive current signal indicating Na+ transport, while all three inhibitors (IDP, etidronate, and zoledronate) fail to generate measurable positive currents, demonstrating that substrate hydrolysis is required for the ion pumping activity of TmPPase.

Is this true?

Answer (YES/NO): NO